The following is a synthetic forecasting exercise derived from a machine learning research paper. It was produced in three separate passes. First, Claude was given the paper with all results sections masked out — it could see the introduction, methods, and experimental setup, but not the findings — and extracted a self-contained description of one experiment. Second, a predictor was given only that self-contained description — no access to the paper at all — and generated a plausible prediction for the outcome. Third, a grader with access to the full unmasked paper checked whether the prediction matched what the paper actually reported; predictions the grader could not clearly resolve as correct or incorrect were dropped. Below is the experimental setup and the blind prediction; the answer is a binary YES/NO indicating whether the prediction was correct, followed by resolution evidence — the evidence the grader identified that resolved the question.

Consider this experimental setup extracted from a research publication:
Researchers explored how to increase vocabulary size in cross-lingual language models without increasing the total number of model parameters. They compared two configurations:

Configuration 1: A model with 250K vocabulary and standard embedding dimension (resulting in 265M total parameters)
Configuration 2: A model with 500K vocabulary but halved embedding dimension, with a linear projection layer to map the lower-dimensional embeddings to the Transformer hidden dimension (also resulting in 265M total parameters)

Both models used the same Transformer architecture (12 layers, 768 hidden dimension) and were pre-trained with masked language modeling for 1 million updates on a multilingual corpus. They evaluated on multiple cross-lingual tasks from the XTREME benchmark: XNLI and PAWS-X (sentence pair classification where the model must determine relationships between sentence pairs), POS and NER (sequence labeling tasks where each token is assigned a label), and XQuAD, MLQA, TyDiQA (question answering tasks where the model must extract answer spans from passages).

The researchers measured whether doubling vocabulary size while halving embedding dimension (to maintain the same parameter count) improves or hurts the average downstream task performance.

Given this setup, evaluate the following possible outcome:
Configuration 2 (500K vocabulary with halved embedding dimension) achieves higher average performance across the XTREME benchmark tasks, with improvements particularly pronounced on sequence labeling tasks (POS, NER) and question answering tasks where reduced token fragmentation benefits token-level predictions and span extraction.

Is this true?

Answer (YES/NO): NO